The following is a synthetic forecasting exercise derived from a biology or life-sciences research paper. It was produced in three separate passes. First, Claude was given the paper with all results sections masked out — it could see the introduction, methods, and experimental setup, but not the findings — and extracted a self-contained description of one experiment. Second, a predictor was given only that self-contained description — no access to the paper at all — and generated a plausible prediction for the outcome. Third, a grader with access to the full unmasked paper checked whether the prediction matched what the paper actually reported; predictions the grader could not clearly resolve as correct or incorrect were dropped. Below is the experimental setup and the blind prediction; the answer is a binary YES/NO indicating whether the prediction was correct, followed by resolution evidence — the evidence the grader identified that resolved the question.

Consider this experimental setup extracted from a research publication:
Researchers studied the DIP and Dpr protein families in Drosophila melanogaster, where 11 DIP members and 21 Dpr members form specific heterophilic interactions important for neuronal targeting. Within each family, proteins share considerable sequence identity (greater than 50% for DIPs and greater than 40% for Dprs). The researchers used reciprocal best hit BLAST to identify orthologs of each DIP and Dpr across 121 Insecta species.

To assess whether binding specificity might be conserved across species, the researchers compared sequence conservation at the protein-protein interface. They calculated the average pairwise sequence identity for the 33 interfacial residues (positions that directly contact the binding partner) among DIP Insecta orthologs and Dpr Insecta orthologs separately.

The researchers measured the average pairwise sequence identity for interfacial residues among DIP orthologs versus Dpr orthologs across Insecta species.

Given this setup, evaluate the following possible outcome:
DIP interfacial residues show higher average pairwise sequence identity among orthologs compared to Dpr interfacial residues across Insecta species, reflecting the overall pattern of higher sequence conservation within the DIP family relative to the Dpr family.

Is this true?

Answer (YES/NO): YES